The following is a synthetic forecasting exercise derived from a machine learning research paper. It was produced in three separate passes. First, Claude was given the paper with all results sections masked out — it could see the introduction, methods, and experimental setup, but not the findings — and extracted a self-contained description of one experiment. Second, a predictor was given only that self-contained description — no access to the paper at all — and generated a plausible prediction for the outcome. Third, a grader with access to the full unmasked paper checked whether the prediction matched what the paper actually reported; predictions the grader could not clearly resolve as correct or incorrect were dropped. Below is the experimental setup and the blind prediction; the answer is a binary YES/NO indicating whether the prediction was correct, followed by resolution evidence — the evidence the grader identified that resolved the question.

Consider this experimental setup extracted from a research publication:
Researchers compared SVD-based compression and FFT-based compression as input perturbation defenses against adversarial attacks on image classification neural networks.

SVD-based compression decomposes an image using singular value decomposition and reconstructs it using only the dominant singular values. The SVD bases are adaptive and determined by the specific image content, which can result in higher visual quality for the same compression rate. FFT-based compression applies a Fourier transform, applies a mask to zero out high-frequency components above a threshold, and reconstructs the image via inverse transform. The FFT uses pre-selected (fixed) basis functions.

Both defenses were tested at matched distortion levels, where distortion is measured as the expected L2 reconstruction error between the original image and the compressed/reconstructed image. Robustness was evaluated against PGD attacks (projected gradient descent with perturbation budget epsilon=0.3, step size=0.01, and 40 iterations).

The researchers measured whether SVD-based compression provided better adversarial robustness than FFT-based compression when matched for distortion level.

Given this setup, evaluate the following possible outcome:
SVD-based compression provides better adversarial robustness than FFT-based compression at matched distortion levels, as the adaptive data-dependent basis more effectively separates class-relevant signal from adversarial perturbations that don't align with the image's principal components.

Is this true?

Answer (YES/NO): NO